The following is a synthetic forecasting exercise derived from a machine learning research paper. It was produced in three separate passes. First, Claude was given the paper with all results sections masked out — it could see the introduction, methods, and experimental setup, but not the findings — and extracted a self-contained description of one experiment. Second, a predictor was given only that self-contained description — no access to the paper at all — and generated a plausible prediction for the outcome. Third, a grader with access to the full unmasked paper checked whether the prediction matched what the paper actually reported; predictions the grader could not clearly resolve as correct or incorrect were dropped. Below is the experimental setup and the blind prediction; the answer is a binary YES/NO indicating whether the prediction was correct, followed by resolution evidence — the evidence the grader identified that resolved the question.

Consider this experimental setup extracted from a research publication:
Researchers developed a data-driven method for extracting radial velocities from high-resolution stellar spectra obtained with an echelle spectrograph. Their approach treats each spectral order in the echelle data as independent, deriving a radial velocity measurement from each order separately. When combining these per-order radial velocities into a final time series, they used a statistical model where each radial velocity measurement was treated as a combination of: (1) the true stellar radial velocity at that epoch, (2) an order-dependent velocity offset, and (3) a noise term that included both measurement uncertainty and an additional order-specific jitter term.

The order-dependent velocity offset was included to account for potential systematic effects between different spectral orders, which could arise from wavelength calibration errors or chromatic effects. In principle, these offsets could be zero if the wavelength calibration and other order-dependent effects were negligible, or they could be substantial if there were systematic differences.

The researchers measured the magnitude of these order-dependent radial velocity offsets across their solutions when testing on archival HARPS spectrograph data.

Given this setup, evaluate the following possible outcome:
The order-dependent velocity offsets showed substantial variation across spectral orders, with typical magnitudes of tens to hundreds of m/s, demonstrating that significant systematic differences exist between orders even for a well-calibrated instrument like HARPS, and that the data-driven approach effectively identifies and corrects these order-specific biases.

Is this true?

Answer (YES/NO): NO